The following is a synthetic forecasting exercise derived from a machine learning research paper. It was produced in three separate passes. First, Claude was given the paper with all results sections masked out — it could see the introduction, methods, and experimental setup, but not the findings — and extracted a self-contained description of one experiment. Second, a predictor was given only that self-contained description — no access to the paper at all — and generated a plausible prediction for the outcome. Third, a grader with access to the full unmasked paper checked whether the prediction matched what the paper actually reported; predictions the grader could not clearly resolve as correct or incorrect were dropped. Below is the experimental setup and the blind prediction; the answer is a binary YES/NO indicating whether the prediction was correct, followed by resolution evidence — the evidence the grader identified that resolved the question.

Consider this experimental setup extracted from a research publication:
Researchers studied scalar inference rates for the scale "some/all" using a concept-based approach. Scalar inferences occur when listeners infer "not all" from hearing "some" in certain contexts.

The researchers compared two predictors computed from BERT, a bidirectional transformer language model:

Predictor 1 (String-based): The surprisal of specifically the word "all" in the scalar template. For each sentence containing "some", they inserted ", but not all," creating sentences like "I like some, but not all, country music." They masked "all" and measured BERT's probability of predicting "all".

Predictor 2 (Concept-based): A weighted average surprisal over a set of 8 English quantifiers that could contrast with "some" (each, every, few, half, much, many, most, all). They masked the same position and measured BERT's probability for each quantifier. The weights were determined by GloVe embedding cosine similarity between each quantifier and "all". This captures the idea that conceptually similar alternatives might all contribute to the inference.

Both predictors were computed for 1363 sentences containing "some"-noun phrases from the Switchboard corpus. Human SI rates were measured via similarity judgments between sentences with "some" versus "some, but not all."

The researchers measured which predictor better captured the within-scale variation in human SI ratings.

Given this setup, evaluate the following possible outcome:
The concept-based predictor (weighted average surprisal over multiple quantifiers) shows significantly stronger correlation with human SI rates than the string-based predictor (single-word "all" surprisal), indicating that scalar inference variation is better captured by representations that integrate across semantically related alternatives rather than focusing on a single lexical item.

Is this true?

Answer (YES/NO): YES